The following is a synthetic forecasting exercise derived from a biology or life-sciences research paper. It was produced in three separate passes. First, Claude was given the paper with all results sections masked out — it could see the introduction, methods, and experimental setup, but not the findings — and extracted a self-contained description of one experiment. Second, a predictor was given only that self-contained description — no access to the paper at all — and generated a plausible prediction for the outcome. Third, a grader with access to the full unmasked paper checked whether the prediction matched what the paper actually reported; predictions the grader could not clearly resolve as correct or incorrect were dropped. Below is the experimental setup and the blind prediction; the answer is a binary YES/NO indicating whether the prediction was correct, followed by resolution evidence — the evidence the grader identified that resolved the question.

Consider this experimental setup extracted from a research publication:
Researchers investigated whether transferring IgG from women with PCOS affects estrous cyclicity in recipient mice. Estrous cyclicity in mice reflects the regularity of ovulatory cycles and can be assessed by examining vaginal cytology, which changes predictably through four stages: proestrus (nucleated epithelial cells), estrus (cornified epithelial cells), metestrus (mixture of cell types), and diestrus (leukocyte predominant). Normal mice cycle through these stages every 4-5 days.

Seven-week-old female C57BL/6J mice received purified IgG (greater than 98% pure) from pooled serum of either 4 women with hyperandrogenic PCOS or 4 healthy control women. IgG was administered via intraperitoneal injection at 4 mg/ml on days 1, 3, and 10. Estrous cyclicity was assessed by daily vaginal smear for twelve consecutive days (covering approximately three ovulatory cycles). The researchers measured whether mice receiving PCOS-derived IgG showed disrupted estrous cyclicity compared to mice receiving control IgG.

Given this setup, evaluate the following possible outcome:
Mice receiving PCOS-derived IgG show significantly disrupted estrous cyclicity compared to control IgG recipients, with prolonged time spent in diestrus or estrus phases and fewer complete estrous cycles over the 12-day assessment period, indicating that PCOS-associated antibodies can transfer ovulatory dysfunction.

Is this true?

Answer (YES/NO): NO